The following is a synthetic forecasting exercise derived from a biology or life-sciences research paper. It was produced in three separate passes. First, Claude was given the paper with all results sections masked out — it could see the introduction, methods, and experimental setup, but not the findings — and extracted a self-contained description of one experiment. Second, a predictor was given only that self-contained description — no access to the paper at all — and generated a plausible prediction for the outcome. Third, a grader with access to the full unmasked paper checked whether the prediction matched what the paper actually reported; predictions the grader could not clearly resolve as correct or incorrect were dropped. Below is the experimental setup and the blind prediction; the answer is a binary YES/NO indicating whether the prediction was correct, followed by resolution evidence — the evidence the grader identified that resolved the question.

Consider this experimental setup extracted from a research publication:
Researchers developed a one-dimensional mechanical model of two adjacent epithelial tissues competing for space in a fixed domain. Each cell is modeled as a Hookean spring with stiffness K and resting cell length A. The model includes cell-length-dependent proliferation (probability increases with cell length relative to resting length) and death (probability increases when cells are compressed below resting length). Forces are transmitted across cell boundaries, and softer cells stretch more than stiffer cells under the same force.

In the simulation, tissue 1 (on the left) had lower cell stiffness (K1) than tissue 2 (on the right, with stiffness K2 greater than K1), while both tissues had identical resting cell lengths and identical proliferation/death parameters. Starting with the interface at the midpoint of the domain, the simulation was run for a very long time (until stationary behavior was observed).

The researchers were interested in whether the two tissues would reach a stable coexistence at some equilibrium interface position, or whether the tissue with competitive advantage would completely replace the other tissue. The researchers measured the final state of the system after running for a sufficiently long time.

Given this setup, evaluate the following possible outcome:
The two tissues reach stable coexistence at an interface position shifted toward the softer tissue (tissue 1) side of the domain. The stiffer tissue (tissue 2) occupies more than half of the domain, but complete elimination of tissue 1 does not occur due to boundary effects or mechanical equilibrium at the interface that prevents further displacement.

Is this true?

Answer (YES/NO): NO